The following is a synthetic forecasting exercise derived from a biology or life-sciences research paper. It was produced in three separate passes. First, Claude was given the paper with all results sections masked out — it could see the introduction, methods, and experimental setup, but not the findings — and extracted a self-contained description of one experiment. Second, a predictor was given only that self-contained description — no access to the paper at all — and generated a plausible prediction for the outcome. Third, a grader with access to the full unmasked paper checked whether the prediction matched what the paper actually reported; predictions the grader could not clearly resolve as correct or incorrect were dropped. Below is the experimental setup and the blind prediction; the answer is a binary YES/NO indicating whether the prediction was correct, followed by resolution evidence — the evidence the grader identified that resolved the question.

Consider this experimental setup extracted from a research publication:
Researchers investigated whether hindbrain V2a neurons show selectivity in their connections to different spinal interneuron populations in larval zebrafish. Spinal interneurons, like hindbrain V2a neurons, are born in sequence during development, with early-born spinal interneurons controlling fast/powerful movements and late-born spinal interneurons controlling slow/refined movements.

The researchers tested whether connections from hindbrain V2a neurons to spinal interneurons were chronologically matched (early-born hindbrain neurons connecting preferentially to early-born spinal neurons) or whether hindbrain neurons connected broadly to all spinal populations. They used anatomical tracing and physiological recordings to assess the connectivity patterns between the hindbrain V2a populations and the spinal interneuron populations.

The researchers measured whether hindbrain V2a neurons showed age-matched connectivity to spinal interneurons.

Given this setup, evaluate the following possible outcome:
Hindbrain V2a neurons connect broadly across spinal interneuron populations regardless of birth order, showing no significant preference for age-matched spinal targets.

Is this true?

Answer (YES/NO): NO